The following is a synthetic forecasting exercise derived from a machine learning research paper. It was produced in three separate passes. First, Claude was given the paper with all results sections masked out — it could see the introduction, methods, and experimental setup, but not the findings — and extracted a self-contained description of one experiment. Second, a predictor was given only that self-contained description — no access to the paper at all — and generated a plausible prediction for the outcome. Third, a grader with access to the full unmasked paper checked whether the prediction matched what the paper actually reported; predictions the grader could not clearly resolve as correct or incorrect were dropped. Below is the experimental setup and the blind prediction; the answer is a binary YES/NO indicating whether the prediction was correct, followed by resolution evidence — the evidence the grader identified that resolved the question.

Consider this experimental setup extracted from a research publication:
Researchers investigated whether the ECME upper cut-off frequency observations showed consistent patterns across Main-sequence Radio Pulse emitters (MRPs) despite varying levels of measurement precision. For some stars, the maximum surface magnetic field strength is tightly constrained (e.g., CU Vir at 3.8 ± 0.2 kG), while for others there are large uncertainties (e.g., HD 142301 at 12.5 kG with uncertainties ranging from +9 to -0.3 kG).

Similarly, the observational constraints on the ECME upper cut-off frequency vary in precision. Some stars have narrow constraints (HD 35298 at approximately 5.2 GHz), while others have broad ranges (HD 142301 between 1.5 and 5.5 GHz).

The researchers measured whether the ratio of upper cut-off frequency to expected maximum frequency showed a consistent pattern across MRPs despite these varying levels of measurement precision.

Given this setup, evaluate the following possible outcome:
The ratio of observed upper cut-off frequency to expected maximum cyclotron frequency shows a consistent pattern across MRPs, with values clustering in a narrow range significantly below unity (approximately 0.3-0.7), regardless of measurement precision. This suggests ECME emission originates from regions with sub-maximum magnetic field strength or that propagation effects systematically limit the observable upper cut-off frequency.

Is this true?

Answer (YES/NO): NO